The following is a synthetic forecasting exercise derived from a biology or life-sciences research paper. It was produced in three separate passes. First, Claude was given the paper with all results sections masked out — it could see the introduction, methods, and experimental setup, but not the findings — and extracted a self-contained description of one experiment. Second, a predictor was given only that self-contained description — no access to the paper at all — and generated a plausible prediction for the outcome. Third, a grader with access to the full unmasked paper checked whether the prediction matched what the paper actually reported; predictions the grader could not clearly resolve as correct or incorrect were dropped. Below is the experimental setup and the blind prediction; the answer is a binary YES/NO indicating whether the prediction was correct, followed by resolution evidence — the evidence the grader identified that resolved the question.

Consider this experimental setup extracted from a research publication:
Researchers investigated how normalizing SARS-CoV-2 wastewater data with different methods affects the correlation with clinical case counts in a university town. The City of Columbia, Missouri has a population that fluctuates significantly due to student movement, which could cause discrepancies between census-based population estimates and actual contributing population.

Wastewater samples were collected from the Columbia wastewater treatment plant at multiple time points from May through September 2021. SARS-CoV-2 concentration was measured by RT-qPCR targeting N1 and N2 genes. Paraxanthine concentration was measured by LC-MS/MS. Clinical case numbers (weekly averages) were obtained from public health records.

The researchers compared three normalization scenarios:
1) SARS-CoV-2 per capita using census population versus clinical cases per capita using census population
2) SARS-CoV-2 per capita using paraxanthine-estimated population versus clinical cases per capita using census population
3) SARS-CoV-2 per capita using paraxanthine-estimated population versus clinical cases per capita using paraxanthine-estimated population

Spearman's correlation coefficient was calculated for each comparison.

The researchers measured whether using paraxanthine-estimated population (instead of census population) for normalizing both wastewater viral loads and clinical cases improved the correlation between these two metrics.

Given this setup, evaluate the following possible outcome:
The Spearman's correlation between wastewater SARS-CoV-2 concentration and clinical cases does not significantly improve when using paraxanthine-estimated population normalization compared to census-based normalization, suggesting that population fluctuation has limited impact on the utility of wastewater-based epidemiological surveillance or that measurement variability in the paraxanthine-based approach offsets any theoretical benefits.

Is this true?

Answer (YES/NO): NO